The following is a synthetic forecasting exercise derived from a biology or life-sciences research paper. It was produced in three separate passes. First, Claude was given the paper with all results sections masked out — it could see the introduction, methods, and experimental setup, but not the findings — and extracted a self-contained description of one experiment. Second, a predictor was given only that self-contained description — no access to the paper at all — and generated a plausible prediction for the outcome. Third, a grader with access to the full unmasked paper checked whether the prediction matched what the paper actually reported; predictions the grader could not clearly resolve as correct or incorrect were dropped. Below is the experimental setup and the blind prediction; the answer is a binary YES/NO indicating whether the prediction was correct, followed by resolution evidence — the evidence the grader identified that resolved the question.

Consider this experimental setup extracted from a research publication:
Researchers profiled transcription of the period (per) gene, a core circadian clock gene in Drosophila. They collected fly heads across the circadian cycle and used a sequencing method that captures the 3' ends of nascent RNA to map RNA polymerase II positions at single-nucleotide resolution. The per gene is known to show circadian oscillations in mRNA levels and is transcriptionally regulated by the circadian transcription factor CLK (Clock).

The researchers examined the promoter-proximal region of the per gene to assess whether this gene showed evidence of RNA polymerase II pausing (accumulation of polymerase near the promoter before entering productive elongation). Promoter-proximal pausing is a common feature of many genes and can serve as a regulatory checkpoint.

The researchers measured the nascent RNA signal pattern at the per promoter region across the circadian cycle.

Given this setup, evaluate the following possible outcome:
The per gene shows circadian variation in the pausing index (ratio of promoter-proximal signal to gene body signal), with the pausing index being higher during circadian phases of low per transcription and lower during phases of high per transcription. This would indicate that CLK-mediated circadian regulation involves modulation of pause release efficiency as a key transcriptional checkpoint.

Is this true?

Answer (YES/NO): YES